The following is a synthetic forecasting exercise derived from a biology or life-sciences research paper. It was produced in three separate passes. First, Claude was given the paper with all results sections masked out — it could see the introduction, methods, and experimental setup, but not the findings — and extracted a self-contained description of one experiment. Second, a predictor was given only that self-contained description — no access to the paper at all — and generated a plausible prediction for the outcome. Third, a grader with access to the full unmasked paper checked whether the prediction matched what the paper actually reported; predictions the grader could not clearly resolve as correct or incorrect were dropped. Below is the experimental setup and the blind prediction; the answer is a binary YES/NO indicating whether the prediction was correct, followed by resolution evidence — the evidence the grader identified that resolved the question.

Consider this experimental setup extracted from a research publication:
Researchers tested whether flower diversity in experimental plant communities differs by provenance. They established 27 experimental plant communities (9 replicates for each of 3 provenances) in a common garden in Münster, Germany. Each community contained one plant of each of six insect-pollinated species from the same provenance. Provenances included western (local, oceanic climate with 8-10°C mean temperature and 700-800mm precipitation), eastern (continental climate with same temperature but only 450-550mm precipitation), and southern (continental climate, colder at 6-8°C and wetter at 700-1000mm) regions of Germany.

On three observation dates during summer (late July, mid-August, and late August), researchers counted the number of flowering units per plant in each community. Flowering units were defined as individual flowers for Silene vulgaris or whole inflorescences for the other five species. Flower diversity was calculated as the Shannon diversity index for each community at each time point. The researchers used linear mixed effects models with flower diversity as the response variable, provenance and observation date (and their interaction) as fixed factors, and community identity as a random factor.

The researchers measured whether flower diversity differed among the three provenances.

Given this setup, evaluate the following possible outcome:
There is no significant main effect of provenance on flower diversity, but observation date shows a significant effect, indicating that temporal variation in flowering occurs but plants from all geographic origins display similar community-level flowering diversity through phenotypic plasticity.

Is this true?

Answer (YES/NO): NO